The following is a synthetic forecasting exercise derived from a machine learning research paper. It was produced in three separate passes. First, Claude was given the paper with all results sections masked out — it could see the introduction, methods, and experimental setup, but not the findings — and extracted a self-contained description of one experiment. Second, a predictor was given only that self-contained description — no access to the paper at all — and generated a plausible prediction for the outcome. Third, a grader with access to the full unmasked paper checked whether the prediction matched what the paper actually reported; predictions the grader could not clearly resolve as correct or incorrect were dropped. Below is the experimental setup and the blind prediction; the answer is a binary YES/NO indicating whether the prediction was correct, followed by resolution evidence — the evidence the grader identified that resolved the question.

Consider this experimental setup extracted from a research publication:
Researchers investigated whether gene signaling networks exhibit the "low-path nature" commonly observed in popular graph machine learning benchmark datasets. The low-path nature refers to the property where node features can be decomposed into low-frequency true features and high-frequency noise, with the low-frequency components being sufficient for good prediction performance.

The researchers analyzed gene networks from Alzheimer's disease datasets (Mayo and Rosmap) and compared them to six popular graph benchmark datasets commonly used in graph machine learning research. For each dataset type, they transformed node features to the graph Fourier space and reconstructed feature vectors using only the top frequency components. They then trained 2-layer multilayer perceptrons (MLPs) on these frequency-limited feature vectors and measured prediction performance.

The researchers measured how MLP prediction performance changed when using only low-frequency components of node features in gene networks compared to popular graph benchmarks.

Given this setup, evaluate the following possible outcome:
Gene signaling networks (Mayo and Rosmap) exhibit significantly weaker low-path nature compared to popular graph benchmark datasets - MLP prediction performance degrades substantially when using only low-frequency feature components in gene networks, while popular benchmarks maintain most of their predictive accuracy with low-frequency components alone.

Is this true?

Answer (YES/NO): YES